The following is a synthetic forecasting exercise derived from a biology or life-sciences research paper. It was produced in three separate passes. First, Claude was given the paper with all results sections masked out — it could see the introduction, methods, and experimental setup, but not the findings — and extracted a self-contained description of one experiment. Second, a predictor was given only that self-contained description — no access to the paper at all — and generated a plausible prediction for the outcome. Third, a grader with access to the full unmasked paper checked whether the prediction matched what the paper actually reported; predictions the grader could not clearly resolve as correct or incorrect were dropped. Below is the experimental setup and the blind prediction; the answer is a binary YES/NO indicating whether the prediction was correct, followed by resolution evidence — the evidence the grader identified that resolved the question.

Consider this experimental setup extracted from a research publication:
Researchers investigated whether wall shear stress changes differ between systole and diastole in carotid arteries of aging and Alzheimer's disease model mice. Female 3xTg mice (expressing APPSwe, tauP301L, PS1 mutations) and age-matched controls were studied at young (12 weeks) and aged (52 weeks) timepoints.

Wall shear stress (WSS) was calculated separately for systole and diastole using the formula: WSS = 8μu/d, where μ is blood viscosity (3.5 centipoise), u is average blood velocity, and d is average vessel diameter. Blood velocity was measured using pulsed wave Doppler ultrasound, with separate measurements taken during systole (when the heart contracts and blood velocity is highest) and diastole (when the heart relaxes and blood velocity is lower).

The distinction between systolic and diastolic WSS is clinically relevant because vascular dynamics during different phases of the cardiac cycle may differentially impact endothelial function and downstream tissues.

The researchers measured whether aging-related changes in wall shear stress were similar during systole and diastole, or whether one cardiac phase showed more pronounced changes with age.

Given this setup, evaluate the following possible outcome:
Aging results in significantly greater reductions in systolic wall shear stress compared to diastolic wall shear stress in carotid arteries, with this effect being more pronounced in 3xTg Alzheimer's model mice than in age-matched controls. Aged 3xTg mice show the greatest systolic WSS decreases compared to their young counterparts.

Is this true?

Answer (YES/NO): NO